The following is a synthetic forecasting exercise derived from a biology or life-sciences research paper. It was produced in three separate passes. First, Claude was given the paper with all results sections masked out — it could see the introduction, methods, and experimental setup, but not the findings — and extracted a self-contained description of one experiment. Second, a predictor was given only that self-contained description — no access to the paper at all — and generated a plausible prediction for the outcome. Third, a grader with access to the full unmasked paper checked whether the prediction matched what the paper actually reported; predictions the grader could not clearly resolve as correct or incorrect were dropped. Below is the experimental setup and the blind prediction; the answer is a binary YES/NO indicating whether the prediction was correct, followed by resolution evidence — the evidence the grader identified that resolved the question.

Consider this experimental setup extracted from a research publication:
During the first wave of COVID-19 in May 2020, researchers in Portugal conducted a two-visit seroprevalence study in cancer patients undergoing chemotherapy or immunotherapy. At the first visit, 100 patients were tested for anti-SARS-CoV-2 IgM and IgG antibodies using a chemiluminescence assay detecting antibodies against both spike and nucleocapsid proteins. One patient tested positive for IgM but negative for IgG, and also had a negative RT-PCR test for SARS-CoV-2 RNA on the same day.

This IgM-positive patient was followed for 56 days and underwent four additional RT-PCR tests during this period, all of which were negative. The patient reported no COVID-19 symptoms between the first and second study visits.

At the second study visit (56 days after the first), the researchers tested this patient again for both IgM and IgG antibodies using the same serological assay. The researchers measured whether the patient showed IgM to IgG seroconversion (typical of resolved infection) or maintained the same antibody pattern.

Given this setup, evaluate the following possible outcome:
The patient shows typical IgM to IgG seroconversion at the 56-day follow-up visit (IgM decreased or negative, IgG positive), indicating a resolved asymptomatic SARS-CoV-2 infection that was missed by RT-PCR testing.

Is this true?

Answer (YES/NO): NO